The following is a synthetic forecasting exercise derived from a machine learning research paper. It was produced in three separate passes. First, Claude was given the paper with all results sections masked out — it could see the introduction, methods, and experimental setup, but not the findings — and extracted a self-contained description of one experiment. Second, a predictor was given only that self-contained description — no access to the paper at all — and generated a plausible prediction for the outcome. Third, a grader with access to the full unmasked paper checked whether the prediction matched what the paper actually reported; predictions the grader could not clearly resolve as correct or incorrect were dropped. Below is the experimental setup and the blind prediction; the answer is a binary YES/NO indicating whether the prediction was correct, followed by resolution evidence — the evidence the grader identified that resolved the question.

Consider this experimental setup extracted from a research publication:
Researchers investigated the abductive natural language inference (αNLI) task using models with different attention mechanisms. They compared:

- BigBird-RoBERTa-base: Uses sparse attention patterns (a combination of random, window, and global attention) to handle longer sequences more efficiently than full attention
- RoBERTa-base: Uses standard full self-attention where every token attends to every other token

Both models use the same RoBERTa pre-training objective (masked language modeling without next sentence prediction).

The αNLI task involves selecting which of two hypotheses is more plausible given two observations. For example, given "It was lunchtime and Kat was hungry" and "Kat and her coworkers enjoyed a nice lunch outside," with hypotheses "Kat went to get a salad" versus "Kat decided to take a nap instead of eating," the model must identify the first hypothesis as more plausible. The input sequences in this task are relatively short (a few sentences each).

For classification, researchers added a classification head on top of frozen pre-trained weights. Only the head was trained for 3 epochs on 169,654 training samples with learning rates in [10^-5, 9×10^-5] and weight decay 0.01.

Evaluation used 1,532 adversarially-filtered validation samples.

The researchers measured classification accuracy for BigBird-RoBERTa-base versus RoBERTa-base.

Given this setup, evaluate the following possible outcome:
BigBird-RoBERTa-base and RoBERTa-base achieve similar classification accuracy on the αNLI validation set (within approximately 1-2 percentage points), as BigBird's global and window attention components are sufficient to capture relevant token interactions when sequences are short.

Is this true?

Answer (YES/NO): NO